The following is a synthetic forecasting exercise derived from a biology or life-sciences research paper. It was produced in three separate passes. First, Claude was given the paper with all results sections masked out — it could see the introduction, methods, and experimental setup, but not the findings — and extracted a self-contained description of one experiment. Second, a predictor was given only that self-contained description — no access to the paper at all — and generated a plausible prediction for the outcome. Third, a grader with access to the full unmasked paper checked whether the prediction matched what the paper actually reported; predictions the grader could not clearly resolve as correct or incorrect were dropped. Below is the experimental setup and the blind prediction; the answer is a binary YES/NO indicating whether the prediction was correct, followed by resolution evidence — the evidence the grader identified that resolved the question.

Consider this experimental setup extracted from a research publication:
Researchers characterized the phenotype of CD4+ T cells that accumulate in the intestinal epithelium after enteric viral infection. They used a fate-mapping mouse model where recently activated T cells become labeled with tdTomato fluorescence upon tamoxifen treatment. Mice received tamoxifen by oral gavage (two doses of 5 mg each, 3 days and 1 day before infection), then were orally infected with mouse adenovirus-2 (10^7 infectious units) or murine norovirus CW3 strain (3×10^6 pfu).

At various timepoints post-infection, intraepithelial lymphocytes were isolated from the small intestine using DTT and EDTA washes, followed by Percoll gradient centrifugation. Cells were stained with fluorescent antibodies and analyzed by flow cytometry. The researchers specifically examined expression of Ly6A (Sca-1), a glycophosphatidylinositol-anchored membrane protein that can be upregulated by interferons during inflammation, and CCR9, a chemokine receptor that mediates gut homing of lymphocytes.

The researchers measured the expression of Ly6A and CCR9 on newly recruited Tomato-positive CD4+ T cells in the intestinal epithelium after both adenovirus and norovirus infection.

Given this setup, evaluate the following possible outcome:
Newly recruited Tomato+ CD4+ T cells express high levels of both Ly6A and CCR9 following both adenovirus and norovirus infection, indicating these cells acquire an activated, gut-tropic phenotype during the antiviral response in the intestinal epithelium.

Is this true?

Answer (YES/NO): YES